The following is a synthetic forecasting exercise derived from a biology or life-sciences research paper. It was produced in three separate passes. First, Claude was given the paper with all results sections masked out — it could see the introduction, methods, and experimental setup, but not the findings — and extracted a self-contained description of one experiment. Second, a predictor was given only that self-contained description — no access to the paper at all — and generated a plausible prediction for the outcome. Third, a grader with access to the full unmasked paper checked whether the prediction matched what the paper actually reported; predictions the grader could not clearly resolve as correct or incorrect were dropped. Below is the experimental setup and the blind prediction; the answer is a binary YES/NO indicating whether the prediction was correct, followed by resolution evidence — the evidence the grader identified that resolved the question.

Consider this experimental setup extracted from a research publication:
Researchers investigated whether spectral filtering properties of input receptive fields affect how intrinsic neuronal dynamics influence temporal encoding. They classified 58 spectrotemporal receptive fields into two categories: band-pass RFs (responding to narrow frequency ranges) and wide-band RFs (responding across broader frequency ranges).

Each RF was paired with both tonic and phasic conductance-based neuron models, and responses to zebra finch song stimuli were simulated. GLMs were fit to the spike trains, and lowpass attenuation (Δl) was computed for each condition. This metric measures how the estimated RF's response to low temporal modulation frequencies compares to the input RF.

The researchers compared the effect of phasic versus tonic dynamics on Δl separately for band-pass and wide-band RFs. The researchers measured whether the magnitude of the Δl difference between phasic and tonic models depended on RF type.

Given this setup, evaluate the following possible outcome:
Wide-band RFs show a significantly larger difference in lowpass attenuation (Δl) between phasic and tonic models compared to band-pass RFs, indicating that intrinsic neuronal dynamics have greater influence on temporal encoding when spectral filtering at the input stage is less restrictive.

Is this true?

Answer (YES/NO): NO